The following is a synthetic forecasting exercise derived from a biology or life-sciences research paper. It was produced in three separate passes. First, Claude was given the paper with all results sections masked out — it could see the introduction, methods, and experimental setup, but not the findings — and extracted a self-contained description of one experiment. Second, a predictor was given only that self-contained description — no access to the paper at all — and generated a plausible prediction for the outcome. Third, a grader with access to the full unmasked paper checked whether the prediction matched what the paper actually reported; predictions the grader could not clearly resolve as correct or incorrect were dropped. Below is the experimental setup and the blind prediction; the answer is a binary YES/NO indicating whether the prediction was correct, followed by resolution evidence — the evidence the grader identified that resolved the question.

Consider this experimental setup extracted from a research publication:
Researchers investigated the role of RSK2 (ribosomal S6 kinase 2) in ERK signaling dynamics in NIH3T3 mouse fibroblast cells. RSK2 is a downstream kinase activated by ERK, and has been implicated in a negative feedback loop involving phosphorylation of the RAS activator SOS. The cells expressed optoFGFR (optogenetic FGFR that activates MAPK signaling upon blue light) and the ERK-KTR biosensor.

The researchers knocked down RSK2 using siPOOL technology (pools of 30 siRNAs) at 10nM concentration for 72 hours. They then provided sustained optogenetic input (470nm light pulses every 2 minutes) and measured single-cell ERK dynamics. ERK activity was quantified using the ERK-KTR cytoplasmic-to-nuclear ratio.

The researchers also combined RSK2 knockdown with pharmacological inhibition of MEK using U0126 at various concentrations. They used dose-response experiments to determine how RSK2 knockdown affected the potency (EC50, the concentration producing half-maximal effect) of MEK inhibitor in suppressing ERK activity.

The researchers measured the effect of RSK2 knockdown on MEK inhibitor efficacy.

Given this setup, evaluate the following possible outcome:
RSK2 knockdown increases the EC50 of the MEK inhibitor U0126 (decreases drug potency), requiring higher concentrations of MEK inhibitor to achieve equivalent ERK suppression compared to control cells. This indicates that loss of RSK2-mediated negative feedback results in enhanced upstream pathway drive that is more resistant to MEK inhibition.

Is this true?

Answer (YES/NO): NO